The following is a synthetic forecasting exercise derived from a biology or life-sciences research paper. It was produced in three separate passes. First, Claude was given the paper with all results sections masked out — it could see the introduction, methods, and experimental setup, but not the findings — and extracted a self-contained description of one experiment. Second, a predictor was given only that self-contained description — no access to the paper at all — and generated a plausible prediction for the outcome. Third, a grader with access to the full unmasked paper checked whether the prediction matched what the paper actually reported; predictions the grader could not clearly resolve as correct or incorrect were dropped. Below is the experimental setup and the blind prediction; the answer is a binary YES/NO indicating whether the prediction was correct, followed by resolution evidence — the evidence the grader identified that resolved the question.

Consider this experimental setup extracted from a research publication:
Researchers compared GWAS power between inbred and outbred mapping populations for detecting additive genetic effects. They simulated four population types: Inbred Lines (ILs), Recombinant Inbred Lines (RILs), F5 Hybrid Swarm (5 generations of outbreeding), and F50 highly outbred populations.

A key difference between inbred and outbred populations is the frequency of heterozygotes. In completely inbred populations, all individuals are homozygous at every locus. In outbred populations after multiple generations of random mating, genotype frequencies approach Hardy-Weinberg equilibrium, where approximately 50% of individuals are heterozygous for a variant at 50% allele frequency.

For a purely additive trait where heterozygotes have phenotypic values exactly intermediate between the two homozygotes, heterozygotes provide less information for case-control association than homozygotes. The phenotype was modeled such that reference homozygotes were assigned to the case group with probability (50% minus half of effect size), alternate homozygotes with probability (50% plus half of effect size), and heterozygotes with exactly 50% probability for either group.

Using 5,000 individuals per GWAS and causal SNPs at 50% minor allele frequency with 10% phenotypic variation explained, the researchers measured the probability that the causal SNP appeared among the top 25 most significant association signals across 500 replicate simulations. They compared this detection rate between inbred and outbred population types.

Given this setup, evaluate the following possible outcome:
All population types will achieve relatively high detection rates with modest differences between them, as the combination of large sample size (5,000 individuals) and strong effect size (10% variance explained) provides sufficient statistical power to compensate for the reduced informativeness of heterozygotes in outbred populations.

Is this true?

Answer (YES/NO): NO